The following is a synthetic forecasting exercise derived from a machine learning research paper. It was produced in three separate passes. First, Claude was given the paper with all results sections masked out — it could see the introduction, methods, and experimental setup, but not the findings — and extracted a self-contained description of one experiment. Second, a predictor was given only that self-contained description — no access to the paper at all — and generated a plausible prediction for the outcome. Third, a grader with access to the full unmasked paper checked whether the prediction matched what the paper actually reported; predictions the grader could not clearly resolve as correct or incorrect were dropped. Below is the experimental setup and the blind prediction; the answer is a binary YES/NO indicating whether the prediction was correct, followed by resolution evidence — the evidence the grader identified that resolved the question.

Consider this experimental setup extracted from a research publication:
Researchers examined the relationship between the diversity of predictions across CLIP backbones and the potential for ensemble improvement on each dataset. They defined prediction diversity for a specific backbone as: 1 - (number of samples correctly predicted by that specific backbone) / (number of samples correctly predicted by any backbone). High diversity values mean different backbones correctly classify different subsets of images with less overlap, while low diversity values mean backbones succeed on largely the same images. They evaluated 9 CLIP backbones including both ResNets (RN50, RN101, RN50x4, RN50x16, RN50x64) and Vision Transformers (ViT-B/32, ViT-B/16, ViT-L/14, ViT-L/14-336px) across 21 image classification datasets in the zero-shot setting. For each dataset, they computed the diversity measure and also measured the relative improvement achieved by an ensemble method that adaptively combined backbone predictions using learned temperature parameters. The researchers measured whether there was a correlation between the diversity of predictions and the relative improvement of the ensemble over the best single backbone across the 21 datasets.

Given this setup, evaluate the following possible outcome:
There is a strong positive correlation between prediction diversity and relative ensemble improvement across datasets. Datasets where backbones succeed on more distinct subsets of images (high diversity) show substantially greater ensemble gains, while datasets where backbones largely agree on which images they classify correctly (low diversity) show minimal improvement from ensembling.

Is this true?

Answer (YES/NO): YES